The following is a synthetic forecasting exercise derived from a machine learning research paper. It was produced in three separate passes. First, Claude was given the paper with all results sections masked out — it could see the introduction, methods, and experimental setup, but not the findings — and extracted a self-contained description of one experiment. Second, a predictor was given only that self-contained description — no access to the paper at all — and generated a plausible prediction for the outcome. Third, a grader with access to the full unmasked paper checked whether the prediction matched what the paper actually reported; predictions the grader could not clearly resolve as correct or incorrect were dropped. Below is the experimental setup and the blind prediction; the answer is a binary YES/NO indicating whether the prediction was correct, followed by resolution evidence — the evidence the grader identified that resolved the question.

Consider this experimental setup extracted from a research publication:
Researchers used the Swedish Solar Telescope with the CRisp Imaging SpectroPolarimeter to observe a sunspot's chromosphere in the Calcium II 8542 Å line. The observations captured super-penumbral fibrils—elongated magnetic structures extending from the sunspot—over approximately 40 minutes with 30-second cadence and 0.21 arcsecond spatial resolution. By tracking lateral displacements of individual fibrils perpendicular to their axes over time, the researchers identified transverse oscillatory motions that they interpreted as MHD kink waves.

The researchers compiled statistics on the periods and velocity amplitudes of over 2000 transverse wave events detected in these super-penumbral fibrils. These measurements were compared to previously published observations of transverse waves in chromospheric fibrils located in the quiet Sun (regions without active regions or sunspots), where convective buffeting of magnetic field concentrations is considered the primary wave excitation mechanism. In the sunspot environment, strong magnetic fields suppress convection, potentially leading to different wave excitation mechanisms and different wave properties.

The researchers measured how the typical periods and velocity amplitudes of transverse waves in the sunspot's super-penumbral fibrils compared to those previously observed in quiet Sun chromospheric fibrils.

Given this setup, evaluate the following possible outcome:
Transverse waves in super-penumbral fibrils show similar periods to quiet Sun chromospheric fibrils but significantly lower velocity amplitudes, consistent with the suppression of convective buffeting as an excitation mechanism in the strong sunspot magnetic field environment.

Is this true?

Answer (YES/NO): NO